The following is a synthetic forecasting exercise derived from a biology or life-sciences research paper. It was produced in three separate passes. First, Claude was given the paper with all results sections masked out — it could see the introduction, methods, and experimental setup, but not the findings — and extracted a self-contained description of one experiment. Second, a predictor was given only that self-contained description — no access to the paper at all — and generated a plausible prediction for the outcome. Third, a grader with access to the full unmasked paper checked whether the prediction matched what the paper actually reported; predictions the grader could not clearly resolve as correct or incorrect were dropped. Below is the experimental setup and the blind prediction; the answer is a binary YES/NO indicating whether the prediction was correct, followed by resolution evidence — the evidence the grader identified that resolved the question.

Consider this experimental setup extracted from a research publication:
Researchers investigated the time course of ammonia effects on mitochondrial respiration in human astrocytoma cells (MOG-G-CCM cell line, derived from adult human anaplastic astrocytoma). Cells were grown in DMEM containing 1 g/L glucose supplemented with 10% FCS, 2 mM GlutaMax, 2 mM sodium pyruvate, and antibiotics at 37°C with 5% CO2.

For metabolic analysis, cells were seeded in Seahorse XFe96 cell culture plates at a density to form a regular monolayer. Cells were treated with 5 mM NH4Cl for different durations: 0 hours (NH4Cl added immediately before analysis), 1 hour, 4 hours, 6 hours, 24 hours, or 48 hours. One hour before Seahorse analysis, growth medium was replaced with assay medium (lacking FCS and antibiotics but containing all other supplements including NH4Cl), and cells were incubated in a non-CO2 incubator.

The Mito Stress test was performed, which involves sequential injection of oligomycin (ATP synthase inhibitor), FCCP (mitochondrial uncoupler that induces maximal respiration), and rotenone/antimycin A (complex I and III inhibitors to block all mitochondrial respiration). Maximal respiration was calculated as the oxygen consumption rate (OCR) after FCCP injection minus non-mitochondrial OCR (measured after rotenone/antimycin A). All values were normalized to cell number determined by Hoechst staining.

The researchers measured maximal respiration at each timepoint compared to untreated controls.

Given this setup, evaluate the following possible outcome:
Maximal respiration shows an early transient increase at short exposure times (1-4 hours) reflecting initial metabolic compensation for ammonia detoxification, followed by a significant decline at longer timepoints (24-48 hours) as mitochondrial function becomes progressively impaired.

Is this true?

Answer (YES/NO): NO